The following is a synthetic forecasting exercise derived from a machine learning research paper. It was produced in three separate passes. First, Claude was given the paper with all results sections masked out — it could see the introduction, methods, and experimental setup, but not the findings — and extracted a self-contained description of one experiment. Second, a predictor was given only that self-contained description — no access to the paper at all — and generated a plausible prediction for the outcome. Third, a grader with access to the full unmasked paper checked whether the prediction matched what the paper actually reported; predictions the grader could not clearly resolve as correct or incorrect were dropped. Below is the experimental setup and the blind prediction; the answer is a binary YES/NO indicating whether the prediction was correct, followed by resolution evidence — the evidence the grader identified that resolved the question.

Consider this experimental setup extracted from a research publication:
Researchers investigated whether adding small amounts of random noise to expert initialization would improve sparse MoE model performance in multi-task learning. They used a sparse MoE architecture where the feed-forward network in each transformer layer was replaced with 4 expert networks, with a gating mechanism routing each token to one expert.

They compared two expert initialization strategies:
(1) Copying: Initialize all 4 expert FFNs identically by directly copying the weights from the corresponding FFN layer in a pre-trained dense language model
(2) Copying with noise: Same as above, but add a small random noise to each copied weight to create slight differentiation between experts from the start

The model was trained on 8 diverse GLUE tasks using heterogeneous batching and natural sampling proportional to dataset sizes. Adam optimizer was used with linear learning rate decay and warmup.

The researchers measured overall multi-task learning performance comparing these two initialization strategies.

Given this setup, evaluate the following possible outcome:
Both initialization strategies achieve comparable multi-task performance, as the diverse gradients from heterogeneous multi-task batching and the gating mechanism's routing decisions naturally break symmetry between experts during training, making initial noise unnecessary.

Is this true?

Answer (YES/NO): YES